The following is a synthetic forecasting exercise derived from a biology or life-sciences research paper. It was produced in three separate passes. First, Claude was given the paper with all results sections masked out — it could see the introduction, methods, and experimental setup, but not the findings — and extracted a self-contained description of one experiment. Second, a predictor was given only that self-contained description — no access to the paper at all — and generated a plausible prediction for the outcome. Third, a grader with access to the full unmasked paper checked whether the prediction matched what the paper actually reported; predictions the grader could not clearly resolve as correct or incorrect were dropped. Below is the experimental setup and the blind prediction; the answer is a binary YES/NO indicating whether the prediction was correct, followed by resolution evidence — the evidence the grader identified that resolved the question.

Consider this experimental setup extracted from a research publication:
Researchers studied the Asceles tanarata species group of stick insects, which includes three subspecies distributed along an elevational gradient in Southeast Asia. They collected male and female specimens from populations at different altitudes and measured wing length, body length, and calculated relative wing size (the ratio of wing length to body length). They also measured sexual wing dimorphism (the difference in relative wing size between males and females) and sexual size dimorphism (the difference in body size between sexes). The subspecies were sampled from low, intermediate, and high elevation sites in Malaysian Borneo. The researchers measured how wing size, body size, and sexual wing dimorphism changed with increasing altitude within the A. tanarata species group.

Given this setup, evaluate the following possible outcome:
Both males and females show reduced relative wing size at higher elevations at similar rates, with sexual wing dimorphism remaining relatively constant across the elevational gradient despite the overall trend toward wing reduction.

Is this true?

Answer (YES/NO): NO